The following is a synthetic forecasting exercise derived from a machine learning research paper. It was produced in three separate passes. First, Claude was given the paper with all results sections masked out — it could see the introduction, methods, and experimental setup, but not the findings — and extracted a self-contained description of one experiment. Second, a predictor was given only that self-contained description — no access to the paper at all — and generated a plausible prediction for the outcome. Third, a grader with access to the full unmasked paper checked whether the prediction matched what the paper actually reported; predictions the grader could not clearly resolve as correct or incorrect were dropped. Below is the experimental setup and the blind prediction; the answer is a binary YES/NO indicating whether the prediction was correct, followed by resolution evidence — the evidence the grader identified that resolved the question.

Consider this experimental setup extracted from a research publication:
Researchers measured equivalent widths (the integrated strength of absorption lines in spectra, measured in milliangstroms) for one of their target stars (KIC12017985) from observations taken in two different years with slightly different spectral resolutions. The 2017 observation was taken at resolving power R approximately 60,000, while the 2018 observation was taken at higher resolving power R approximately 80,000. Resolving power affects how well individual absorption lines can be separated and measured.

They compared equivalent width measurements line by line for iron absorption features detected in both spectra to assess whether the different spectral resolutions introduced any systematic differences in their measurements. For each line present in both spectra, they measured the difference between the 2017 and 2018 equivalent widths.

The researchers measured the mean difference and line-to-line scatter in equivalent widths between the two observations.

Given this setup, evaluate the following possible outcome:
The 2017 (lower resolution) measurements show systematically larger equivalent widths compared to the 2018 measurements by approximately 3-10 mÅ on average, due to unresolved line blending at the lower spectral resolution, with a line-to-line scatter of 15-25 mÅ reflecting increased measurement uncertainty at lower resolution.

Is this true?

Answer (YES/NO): NO